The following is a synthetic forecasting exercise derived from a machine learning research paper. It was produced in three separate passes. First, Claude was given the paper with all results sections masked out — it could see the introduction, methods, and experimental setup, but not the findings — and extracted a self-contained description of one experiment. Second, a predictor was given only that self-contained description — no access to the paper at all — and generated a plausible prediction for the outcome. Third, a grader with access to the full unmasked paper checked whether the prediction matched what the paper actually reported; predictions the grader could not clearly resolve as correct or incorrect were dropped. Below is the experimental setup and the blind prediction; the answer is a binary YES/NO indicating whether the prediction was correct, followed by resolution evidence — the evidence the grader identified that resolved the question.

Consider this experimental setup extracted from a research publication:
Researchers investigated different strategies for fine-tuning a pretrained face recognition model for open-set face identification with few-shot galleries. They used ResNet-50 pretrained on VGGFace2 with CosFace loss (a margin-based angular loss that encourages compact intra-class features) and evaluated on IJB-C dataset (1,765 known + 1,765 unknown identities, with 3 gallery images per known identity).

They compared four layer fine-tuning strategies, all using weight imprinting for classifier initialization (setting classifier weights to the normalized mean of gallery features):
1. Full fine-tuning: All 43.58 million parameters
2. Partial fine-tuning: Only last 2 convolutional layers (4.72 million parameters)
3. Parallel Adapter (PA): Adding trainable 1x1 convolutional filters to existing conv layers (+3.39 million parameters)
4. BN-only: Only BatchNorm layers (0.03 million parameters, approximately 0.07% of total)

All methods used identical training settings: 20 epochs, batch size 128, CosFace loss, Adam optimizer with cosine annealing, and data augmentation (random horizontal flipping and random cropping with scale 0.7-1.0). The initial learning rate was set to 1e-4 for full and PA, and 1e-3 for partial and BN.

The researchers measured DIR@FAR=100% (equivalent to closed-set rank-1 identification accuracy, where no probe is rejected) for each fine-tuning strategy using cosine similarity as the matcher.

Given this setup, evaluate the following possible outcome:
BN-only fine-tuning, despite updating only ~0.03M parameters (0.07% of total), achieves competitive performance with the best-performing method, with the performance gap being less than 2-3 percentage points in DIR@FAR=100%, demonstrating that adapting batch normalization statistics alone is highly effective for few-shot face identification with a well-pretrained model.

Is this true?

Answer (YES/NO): YES